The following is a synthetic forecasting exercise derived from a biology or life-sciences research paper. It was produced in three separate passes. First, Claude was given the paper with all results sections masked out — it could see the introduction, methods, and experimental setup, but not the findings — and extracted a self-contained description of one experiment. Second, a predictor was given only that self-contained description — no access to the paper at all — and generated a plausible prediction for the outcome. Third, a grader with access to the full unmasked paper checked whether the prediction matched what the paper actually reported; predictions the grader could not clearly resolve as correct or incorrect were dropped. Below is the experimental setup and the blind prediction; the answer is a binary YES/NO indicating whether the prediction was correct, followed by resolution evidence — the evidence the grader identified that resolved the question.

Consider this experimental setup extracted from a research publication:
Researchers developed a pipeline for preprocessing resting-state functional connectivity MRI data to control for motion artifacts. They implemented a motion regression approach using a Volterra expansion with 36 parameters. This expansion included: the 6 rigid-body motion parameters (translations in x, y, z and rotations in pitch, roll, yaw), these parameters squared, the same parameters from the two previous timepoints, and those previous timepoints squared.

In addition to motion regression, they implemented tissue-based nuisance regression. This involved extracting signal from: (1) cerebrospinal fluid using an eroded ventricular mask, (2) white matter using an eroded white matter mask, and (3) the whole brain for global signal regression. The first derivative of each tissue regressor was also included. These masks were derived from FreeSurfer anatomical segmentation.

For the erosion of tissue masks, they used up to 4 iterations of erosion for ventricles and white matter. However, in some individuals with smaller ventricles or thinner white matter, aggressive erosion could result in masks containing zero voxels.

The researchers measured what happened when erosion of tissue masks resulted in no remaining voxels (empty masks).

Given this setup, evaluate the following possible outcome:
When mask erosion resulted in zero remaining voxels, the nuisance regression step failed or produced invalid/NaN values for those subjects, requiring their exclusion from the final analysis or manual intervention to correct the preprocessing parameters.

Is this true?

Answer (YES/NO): NO